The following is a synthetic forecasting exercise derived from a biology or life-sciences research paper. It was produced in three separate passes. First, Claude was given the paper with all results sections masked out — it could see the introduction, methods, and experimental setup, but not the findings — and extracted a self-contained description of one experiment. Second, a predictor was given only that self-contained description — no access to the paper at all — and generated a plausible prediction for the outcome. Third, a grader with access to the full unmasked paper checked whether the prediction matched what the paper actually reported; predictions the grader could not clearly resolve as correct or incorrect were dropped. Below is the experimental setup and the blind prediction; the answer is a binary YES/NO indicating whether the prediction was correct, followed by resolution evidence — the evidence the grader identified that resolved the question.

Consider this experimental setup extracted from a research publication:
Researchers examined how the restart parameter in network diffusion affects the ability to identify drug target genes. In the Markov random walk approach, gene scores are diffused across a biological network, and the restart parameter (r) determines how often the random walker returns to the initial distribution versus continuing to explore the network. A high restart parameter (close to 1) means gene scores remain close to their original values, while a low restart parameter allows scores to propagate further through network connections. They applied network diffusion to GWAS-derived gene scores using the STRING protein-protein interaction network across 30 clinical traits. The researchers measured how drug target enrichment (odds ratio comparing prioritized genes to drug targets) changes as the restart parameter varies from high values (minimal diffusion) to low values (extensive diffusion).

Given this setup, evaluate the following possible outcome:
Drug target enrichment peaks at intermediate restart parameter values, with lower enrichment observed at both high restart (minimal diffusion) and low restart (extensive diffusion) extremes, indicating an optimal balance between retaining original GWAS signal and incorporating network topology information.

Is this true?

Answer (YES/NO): NO